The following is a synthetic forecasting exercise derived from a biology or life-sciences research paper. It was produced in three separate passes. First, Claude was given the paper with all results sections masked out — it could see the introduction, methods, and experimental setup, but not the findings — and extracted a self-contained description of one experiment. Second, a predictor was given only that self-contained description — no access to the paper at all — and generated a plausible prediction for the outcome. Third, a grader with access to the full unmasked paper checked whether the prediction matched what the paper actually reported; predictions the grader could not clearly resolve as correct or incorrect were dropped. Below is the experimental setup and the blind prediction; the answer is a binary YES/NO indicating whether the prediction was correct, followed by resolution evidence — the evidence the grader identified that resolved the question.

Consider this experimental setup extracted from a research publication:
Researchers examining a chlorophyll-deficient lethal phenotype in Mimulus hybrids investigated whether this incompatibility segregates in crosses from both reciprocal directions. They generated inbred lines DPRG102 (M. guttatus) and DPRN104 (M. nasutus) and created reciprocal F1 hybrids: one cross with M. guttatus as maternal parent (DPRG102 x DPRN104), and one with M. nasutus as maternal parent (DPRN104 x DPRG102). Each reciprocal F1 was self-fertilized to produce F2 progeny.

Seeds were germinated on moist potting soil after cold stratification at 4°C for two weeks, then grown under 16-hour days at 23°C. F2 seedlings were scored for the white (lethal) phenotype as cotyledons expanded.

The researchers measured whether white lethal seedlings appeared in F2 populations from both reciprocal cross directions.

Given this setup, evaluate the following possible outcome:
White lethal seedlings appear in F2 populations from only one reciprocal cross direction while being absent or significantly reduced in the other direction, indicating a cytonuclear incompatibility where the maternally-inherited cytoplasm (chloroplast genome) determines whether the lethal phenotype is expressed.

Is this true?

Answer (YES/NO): NO